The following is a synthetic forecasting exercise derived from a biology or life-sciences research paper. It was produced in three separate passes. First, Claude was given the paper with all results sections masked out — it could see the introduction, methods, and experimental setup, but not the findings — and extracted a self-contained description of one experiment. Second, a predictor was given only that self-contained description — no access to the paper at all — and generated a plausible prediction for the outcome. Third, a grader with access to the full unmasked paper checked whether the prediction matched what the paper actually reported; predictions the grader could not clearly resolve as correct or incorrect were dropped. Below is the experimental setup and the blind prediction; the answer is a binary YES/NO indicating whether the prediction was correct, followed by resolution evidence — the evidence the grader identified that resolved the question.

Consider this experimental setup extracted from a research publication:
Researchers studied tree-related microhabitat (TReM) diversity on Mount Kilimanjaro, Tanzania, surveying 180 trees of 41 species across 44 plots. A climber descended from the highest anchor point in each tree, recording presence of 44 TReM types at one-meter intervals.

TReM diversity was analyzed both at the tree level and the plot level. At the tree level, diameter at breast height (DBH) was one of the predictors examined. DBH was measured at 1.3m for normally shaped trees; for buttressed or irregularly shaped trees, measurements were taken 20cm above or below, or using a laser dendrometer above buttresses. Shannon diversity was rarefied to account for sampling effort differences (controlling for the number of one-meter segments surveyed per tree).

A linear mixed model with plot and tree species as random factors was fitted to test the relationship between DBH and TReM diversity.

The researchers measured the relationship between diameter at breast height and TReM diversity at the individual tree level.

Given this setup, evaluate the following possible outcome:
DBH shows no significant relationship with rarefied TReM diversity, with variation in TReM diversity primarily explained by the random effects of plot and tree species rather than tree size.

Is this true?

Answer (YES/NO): NO